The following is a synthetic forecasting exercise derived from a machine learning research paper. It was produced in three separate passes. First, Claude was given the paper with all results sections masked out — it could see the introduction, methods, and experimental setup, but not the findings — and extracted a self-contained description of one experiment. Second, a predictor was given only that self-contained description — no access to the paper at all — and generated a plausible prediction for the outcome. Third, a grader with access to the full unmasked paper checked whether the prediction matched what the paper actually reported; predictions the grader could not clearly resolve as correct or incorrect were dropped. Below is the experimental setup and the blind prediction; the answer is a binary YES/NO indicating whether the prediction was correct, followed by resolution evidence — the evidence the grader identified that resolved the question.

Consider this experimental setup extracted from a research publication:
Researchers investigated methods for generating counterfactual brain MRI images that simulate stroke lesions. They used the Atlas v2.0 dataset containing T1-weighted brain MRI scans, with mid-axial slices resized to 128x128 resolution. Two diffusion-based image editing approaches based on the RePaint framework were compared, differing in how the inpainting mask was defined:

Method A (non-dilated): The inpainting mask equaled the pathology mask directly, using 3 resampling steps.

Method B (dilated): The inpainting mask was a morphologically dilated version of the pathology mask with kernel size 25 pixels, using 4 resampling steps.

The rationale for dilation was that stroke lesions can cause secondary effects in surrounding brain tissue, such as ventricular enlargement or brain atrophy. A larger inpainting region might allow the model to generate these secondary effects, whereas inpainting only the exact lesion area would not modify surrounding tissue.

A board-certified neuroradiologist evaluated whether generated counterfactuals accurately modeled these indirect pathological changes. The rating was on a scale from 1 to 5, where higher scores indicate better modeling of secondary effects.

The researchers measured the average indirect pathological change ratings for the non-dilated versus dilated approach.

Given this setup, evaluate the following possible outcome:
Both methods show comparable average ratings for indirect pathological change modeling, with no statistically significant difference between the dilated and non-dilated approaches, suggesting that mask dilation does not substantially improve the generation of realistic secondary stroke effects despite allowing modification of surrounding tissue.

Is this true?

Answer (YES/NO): NO